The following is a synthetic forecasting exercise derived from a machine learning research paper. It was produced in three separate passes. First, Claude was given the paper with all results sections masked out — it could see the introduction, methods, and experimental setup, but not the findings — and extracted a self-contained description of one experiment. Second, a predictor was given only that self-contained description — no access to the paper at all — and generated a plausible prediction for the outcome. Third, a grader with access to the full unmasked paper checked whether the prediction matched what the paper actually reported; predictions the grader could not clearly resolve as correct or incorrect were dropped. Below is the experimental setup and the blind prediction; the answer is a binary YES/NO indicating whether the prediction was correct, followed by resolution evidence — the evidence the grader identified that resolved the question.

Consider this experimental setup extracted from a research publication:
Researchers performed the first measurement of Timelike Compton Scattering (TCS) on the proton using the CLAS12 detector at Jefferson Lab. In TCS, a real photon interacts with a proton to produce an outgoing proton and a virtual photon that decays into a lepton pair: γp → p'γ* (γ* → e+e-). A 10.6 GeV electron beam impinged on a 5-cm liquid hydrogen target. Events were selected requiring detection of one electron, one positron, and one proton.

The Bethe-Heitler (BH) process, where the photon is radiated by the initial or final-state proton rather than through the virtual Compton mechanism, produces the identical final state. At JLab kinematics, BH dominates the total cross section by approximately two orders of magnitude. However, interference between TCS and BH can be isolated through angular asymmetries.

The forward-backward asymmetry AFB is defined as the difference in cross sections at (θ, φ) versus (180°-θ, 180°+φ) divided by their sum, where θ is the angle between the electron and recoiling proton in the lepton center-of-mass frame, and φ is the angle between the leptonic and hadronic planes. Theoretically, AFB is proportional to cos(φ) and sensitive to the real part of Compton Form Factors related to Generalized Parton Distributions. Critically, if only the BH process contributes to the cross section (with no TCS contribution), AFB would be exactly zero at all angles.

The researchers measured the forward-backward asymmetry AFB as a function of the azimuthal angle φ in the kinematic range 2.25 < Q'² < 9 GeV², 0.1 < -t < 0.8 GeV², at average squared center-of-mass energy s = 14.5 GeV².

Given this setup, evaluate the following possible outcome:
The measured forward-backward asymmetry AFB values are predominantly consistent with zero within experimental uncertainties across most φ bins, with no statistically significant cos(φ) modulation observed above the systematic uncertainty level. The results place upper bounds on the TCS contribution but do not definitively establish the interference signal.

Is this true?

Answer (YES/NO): NO